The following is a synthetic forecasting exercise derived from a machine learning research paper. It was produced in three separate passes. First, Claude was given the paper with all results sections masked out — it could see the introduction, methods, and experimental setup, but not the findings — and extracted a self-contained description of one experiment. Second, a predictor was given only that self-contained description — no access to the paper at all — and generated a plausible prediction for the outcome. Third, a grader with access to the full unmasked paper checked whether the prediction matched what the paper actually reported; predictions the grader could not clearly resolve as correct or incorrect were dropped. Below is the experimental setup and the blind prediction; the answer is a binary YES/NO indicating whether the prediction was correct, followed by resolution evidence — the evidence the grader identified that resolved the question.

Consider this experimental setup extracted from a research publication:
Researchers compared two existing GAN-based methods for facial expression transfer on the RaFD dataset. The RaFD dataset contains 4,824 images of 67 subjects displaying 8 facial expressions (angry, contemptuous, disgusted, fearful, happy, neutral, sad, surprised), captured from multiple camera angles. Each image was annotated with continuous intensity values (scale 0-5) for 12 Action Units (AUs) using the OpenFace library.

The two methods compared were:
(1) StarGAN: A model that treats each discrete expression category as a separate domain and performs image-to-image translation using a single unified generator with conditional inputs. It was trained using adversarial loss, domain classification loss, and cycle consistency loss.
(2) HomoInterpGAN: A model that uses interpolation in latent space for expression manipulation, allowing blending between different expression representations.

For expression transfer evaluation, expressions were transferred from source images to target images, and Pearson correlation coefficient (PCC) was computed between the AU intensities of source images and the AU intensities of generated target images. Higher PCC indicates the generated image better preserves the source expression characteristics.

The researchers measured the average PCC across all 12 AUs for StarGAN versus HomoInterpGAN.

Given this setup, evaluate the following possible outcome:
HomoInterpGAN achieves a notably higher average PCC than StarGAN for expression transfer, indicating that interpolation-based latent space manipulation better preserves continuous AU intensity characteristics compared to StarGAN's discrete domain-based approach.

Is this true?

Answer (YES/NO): NO